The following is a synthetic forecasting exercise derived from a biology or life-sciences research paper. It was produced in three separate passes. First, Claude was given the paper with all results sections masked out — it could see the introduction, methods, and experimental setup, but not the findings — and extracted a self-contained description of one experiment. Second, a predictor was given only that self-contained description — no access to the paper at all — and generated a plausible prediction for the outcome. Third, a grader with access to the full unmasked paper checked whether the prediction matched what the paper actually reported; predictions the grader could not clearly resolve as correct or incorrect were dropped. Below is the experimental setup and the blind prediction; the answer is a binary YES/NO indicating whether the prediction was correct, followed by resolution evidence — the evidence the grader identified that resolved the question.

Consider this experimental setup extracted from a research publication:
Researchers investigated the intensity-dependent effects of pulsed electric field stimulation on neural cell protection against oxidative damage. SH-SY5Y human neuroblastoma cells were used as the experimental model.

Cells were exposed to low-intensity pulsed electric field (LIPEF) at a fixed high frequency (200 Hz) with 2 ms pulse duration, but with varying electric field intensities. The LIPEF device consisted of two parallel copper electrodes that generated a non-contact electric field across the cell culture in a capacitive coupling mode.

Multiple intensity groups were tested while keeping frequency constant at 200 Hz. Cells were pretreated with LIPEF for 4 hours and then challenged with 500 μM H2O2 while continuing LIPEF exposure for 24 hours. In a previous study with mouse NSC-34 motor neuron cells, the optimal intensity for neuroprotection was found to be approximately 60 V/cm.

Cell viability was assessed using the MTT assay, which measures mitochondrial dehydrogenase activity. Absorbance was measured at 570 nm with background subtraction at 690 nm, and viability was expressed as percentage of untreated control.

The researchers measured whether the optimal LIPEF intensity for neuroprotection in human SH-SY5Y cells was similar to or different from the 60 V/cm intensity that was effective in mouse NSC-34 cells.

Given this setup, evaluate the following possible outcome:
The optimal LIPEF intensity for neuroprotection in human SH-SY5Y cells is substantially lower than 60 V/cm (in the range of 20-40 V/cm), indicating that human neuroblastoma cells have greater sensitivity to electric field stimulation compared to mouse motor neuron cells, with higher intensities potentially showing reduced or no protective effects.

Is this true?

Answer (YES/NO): NO